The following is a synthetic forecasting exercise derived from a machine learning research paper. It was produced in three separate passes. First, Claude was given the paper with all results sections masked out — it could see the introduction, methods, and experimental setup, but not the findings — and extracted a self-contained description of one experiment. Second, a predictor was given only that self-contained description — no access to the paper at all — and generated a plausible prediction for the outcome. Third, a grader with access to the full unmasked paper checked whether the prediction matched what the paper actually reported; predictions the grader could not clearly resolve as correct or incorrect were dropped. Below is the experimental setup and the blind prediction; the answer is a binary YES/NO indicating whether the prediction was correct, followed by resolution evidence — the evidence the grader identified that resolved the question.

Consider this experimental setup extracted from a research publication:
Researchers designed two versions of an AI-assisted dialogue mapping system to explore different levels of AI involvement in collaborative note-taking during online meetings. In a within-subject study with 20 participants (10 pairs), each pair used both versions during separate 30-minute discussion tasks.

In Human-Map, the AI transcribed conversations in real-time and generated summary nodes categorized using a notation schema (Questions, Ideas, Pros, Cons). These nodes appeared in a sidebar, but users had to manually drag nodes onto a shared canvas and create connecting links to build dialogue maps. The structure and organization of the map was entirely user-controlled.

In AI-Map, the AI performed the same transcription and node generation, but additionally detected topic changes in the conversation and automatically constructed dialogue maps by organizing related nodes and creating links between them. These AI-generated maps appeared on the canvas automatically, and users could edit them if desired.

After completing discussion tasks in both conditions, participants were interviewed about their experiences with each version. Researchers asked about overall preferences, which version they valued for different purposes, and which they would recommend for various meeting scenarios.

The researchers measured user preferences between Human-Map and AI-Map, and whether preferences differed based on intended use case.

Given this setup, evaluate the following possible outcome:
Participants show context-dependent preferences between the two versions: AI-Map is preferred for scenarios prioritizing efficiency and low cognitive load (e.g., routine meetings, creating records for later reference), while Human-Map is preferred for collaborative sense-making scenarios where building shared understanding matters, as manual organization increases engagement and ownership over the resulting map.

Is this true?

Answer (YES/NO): YES